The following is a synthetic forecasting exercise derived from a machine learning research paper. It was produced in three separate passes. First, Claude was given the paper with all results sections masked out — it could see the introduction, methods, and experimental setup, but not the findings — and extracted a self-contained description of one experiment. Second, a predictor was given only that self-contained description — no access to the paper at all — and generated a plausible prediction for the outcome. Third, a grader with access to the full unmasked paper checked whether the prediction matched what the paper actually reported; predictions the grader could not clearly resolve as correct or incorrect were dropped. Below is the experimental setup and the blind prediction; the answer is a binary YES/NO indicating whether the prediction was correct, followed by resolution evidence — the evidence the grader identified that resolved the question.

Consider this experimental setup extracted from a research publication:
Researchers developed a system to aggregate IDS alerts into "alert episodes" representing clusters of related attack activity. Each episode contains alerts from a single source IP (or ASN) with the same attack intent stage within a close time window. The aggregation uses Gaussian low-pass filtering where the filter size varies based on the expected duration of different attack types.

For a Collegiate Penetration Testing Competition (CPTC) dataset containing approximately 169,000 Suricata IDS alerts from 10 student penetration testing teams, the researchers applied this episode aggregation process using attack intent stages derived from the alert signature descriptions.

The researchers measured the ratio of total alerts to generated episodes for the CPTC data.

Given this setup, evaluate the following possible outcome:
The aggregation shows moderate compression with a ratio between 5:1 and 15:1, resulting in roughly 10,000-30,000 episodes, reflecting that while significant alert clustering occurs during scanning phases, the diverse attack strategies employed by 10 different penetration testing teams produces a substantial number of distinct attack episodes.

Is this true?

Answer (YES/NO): NO